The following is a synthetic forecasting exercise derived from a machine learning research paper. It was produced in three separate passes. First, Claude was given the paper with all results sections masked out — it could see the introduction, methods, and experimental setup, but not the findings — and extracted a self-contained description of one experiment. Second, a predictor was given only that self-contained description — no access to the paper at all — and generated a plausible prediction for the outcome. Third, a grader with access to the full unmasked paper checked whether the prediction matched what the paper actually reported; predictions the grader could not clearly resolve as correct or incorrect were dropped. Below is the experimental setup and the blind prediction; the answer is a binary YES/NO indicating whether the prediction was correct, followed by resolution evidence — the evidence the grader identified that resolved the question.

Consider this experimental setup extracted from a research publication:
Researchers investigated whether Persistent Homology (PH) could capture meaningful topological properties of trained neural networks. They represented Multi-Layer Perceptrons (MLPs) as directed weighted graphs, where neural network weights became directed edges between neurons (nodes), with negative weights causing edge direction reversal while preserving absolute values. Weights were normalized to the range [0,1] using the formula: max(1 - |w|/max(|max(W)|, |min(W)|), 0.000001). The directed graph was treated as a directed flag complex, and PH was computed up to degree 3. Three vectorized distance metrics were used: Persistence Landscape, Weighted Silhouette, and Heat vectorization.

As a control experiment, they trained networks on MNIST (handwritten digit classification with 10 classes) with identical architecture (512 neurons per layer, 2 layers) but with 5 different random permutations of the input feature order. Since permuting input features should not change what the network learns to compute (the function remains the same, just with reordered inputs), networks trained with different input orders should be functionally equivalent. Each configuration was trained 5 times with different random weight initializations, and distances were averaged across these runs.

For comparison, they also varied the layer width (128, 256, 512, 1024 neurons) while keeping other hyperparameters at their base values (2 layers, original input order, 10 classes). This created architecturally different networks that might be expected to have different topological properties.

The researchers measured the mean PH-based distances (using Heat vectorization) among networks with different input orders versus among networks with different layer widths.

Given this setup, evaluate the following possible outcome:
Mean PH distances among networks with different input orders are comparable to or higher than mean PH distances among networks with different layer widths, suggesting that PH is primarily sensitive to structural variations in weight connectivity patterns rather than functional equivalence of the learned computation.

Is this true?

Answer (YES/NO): NO